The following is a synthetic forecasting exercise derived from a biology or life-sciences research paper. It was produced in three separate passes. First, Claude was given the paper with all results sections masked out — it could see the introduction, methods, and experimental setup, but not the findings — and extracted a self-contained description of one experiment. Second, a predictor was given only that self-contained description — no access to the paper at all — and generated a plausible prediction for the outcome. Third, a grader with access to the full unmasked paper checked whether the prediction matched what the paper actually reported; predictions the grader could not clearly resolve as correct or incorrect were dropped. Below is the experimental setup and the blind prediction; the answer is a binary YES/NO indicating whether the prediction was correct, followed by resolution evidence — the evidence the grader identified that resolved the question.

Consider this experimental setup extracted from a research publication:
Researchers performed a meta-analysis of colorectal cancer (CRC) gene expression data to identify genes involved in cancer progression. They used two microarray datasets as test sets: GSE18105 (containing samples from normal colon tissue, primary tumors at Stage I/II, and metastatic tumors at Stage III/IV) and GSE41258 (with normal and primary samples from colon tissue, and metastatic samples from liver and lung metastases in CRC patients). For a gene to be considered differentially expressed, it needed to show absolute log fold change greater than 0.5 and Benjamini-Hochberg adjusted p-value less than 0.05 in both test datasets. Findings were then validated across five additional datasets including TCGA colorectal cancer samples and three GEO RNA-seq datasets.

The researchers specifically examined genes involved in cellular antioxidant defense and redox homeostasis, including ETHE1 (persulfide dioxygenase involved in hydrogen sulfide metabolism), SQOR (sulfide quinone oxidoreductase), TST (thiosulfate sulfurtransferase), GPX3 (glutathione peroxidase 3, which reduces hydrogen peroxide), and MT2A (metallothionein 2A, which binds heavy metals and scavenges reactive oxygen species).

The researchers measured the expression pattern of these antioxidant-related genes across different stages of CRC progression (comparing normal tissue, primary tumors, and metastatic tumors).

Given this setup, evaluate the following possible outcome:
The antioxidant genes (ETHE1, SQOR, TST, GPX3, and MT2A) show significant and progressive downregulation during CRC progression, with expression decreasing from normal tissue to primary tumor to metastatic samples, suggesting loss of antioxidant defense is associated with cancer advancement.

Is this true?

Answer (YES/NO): NO